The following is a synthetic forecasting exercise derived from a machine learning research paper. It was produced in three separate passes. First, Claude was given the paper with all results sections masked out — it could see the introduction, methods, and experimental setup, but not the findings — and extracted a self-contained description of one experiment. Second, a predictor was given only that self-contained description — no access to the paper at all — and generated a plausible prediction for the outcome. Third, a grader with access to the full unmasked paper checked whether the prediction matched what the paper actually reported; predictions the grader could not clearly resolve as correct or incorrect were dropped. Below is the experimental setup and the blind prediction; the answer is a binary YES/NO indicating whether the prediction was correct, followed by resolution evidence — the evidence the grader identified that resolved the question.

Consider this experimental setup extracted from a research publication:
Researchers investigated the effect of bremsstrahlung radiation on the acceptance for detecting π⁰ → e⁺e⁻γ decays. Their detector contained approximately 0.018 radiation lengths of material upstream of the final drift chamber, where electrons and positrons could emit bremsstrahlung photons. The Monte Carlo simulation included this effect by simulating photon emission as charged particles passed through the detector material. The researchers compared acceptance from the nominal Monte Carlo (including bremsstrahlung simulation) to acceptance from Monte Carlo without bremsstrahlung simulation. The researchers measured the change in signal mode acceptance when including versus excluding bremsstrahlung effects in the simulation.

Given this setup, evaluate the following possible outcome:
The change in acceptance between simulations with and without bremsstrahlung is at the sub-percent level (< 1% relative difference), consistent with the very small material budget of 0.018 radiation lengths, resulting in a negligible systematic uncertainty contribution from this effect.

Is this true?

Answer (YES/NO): NO